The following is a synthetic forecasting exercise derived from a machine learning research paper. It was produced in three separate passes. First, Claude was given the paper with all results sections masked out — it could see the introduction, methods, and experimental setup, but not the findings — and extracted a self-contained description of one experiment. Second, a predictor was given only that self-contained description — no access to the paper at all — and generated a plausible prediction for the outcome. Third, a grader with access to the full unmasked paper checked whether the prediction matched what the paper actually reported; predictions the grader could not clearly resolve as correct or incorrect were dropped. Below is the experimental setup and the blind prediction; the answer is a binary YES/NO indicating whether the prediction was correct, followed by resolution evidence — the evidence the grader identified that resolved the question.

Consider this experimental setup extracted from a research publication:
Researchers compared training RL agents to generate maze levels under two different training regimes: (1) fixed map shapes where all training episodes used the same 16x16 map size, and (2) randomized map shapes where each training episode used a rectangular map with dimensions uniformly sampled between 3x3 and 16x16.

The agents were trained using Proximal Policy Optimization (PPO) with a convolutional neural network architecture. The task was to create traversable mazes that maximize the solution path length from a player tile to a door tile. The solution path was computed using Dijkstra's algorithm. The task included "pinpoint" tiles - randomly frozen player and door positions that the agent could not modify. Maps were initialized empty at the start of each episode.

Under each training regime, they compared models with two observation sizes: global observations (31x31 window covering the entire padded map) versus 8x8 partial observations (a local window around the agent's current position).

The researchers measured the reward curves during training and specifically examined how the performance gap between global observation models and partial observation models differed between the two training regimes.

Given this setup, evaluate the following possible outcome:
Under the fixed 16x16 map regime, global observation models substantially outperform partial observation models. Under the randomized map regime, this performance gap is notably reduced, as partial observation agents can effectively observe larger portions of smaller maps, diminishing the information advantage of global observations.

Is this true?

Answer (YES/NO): YES